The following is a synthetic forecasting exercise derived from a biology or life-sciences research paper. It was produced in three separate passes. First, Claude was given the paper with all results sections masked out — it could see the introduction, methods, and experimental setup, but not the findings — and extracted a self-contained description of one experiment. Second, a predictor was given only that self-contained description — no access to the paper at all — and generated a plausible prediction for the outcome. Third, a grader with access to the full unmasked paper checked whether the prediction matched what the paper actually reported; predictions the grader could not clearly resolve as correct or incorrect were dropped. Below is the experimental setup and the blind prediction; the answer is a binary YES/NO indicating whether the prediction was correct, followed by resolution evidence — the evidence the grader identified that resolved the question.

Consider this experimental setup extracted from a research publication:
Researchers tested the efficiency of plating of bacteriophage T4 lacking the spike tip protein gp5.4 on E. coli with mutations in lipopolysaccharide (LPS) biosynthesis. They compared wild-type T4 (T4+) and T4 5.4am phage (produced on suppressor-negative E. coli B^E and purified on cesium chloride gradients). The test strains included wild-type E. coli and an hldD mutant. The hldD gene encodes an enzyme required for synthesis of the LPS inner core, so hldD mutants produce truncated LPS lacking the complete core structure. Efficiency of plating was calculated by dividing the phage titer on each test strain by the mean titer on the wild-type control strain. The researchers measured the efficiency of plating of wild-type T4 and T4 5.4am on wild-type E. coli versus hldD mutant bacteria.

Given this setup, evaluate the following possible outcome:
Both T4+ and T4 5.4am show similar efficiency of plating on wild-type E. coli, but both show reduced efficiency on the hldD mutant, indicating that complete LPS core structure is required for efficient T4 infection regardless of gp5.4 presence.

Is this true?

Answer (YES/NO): NO